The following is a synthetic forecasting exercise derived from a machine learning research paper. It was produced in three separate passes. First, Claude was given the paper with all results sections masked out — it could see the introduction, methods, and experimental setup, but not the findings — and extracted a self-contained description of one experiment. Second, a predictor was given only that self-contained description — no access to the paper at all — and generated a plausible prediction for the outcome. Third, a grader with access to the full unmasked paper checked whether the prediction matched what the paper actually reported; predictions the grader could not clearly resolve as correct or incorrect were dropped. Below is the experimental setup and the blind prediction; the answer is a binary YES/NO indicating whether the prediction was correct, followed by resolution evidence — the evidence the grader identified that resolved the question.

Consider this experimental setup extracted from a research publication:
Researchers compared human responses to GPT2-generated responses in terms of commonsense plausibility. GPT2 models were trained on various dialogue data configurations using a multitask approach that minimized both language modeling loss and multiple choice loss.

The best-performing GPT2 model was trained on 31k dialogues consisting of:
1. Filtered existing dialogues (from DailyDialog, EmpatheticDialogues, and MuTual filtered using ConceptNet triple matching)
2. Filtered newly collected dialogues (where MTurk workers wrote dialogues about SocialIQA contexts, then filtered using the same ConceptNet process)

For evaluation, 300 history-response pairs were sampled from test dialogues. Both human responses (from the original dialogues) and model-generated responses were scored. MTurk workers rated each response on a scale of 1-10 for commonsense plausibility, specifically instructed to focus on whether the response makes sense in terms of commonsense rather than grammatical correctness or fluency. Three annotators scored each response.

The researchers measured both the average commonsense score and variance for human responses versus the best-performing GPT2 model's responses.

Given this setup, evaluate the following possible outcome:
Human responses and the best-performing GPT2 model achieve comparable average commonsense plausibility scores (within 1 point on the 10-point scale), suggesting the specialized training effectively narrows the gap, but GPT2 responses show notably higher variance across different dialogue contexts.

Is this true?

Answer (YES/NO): NO